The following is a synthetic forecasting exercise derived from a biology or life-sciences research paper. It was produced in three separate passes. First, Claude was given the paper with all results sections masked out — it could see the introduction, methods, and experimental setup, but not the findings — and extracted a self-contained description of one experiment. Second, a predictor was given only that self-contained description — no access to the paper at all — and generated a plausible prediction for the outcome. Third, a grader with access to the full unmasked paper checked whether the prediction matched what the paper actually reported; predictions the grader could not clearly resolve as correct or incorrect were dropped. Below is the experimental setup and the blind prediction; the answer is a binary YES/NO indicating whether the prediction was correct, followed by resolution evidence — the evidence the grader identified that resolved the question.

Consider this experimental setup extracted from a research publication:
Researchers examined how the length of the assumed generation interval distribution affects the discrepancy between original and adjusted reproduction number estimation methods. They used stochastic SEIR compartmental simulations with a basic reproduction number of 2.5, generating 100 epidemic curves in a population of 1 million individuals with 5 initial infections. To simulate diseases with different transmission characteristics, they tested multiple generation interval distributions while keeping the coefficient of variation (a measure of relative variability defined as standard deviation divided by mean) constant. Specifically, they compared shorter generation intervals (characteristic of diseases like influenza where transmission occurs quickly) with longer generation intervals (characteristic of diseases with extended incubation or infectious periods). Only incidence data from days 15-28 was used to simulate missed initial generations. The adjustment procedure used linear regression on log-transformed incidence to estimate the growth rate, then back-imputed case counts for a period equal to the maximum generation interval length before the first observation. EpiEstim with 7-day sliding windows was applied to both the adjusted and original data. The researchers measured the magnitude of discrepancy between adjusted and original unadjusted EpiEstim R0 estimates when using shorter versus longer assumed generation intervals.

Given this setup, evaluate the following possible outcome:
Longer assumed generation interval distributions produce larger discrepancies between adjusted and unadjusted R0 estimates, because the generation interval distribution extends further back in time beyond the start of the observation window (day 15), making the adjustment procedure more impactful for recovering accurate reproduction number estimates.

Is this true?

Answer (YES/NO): YES